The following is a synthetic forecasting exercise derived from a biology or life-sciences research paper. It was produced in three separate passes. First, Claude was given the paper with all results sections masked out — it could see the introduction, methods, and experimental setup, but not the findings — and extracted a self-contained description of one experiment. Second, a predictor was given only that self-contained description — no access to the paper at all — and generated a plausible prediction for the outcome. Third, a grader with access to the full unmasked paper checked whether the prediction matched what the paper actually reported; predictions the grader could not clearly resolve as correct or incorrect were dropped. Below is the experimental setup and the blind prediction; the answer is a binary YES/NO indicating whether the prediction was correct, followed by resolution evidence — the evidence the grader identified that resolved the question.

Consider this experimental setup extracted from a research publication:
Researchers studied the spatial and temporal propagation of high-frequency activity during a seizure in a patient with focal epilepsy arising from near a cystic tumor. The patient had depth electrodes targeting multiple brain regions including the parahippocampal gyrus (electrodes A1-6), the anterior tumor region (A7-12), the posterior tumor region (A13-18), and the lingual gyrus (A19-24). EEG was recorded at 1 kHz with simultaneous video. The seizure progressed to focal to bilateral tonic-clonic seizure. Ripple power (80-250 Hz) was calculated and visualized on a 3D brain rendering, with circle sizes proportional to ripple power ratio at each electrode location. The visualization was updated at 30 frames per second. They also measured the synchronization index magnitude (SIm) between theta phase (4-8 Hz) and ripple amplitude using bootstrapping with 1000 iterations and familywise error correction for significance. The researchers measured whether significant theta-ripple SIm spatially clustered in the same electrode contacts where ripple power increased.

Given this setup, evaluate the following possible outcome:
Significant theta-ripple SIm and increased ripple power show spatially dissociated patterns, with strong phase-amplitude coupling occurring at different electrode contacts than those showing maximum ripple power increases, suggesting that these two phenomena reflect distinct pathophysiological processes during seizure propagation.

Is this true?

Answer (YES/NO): NO